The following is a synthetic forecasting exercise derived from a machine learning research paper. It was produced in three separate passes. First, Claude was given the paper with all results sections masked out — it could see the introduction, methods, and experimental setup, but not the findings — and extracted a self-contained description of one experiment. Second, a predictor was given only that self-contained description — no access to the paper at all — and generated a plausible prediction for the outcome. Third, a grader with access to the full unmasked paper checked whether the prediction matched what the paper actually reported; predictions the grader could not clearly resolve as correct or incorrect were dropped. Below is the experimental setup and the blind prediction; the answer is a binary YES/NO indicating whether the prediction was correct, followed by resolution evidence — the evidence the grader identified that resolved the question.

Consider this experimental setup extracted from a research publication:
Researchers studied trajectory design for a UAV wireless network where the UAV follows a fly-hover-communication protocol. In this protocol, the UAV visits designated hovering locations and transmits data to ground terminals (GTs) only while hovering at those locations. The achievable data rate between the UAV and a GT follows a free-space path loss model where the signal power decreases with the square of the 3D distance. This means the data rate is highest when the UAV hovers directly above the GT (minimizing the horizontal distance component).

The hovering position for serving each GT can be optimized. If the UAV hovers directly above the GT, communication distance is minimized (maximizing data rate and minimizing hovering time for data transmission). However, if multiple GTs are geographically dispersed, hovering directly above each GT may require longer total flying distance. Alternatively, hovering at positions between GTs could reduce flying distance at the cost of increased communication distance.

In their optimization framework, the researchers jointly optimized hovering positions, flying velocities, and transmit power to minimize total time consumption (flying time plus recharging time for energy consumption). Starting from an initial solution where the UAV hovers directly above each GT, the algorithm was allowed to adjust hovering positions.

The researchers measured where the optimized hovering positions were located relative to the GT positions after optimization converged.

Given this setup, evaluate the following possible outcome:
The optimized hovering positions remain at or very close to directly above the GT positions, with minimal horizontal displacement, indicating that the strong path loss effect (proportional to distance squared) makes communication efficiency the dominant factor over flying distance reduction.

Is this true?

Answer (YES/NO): NO